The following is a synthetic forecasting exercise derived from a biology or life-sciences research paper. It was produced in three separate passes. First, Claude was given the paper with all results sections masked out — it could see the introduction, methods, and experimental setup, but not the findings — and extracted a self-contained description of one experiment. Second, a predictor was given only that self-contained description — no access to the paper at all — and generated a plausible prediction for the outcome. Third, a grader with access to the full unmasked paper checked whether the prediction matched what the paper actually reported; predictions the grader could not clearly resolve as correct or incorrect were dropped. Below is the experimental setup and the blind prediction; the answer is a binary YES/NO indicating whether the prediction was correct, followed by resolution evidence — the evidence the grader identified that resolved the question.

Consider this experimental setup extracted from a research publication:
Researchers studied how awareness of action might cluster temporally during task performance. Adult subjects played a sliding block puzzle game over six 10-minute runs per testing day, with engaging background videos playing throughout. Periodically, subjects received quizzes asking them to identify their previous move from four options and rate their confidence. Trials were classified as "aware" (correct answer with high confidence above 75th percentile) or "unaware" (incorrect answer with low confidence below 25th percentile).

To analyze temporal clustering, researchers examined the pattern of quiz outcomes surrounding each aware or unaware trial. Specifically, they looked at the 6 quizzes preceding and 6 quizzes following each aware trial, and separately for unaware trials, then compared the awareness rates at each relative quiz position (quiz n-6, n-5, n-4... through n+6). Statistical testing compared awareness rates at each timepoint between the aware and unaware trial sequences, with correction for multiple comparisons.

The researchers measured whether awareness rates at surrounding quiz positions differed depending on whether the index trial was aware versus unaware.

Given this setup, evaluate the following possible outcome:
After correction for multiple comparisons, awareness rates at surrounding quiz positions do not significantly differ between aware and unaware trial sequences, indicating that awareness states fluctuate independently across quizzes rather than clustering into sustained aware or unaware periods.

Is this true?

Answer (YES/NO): NO